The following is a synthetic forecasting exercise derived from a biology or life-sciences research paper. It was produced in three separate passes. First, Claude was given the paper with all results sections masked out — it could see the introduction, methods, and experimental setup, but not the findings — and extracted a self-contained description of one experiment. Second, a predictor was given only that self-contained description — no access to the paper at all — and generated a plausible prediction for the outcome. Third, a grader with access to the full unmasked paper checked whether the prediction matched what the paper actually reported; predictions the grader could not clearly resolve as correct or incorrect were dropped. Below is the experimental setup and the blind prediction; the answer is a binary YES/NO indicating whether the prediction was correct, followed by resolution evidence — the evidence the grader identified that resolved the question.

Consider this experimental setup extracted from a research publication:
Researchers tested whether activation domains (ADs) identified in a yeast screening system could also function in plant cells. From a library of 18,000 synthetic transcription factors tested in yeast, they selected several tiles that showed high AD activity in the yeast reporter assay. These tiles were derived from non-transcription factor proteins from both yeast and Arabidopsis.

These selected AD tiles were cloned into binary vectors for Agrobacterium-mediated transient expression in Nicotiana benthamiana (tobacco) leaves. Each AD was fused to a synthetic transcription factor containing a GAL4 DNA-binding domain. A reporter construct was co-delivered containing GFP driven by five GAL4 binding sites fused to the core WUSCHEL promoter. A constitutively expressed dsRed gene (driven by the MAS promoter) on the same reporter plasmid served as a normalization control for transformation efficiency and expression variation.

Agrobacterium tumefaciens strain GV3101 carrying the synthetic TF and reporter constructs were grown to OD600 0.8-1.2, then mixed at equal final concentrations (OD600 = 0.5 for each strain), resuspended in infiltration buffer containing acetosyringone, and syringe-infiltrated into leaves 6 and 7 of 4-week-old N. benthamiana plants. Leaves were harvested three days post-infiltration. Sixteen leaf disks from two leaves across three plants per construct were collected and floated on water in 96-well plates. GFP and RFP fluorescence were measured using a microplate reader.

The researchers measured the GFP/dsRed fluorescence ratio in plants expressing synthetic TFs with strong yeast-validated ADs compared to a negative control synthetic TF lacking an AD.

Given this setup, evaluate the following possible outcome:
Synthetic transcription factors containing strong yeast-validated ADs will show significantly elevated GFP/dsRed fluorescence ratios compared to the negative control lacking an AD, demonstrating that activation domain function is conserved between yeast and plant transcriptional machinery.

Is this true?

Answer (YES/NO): YES